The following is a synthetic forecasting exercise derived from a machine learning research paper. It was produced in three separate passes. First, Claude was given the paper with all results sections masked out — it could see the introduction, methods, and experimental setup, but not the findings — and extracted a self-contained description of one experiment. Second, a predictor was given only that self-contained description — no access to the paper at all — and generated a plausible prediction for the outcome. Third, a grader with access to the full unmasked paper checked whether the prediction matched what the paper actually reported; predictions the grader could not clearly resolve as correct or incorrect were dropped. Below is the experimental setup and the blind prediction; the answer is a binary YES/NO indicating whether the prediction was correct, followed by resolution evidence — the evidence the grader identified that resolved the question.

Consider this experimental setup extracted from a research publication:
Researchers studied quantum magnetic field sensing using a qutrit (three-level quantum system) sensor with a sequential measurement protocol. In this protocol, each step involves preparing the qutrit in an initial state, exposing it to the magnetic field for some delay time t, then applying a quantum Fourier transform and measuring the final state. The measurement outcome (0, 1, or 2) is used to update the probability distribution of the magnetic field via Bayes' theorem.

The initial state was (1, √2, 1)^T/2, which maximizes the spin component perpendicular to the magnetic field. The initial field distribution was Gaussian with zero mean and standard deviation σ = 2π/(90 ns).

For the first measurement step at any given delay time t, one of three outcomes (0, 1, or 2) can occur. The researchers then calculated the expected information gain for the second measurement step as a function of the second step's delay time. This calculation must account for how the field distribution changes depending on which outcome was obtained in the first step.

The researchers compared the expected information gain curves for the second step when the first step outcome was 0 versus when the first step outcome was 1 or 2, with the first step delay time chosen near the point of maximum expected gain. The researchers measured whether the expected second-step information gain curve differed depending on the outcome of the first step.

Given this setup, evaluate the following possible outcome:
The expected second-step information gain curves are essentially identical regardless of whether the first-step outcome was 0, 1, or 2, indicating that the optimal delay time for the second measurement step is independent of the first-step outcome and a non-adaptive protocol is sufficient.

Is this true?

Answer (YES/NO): NO